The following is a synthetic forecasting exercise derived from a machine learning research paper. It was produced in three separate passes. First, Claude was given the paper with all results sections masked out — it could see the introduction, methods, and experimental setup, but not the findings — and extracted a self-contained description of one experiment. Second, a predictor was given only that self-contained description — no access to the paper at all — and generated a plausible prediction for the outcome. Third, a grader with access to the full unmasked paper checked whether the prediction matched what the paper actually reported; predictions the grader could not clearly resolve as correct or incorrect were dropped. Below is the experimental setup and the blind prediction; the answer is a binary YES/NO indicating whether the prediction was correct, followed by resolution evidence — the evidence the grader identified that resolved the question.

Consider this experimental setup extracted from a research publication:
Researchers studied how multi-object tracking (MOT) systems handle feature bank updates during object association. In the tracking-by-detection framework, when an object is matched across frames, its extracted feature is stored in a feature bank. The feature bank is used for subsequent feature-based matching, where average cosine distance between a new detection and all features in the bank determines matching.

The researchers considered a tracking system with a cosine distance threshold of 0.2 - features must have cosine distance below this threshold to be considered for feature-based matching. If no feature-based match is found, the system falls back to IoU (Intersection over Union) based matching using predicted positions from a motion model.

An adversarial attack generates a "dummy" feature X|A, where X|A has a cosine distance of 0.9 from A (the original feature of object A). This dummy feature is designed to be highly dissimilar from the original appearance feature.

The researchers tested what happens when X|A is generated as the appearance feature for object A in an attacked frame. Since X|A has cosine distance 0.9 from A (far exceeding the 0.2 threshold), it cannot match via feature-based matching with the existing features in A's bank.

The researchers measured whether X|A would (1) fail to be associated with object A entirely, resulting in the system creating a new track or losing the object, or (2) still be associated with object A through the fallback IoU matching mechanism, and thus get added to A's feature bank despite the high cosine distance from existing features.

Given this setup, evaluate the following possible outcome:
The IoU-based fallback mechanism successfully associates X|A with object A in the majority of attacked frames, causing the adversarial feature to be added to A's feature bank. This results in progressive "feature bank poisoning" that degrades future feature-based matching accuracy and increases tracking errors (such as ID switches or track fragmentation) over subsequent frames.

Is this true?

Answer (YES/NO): YES